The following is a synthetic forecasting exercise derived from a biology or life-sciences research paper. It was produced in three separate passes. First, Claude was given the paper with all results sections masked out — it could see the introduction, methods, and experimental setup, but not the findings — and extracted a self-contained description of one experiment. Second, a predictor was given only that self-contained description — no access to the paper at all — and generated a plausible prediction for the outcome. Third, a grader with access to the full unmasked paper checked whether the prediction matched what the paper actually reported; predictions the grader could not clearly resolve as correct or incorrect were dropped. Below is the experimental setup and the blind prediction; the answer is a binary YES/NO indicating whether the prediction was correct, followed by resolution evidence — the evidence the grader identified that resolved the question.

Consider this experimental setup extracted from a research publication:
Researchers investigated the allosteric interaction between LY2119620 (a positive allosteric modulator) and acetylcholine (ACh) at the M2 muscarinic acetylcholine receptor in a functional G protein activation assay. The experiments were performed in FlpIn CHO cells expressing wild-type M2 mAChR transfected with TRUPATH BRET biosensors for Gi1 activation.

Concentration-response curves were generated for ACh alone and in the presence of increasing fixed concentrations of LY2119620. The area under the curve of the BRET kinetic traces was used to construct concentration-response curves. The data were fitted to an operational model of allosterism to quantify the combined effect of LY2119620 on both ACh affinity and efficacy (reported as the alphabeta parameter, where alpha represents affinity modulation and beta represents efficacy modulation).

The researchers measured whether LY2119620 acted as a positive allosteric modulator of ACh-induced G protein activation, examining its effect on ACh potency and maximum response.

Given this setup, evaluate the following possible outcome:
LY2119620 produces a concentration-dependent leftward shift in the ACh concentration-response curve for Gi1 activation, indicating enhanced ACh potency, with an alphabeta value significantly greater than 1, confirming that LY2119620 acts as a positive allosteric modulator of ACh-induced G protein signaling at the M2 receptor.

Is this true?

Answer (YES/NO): YES